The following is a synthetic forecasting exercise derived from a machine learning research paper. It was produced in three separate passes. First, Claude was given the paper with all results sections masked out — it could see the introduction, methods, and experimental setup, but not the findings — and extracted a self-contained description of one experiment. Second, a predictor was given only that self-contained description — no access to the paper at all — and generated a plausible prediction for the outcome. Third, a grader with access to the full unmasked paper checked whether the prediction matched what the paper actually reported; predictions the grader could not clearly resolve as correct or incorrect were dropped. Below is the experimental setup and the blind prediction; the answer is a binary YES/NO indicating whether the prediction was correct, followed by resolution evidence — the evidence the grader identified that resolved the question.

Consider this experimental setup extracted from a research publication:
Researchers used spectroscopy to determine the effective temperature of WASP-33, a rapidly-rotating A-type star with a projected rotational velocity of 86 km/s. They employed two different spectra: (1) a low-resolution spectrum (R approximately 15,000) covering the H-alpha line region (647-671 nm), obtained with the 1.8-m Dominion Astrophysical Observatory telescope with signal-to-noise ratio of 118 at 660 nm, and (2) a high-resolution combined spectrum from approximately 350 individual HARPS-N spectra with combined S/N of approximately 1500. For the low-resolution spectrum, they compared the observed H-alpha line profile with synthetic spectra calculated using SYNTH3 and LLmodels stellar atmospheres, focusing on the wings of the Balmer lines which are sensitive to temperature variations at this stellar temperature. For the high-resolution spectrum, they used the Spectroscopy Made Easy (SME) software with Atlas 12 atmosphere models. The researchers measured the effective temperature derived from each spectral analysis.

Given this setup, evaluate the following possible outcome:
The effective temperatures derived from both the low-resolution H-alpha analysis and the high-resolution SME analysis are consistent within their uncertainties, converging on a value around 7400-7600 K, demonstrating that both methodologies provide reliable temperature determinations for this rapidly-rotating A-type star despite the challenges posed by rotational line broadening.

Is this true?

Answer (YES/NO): NO